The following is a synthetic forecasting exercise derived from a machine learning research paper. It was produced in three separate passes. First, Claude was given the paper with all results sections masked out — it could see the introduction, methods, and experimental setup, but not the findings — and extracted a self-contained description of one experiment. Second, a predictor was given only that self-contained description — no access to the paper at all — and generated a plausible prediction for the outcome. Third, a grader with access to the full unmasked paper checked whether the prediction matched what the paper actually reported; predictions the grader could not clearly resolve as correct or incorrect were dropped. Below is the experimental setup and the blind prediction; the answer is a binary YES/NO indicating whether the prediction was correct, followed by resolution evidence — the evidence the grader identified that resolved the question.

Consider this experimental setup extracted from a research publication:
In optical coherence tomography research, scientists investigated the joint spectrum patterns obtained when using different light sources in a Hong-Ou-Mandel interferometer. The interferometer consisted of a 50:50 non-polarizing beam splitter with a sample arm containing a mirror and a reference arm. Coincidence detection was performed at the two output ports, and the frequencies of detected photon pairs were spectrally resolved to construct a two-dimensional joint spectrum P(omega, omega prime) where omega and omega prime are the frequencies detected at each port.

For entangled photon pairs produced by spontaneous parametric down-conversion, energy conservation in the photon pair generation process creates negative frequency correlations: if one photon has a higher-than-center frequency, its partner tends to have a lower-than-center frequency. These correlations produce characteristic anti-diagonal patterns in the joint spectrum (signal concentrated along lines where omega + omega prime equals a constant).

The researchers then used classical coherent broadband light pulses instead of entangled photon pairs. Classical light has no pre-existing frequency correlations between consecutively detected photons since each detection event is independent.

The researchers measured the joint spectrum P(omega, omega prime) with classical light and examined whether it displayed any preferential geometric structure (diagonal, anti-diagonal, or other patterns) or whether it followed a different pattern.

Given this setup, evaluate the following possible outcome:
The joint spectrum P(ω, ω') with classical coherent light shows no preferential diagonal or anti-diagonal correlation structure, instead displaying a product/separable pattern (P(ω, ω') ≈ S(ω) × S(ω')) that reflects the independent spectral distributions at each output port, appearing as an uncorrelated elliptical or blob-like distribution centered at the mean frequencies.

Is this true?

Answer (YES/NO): NO